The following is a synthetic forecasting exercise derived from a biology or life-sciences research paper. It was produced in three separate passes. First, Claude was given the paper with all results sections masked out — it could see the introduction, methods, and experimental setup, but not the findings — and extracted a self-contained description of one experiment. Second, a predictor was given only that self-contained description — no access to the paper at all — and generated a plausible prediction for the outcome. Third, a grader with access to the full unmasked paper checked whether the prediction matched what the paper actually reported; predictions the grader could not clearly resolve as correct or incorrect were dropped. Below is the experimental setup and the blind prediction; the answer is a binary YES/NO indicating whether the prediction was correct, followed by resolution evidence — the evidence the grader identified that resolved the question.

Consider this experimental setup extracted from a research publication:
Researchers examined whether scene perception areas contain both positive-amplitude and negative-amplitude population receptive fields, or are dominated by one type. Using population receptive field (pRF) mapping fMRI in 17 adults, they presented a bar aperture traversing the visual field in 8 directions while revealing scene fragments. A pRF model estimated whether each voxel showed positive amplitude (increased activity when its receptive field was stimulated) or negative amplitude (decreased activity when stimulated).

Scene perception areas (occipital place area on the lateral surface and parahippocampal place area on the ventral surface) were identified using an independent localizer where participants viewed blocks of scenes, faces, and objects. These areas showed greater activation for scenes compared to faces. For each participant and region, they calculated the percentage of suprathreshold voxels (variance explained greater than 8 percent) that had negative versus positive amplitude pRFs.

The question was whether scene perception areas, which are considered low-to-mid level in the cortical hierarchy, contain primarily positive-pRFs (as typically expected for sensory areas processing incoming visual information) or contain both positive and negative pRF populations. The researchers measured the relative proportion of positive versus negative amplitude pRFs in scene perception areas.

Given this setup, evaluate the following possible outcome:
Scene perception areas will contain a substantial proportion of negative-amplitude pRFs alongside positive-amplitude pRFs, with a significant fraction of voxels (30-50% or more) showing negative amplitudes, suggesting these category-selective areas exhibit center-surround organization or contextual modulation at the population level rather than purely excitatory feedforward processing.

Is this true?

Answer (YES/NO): NO